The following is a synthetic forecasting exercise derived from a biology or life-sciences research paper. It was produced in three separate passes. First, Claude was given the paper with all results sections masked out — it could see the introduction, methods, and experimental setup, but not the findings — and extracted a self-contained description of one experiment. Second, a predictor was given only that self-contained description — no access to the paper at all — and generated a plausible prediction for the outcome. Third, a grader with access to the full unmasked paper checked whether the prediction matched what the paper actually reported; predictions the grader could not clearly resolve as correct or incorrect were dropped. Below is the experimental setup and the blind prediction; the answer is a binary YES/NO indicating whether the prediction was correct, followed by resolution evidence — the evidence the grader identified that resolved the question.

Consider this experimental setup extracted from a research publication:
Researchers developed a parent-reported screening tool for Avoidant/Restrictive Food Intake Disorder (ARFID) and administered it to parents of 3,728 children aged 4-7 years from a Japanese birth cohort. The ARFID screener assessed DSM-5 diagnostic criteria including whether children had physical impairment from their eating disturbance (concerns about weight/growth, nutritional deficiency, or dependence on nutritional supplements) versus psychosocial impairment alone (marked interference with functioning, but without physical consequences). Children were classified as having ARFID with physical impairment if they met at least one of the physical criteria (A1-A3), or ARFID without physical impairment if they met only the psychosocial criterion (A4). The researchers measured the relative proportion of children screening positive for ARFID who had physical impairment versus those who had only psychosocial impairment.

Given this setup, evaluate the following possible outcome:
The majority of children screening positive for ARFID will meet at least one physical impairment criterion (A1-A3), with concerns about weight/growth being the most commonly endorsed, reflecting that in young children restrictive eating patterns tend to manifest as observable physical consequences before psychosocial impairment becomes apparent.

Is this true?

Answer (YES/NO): NO